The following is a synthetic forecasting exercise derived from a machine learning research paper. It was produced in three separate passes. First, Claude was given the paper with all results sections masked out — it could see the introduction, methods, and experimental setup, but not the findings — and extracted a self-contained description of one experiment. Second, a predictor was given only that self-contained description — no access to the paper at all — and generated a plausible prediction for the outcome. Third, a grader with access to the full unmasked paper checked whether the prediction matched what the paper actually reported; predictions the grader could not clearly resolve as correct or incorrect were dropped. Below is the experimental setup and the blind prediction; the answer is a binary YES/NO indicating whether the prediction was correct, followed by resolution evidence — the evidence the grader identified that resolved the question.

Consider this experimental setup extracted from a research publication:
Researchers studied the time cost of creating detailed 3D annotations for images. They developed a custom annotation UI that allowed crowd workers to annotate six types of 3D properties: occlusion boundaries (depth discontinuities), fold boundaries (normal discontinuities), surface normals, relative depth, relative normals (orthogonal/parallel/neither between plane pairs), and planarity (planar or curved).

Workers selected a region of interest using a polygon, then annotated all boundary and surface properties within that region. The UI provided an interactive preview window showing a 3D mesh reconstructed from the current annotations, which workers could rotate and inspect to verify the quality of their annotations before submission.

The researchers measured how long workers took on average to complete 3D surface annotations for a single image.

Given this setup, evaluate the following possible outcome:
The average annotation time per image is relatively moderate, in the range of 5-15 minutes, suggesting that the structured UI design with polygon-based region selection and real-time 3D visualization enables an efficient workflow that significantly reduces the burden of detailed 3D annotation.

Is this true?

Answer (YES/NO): YES